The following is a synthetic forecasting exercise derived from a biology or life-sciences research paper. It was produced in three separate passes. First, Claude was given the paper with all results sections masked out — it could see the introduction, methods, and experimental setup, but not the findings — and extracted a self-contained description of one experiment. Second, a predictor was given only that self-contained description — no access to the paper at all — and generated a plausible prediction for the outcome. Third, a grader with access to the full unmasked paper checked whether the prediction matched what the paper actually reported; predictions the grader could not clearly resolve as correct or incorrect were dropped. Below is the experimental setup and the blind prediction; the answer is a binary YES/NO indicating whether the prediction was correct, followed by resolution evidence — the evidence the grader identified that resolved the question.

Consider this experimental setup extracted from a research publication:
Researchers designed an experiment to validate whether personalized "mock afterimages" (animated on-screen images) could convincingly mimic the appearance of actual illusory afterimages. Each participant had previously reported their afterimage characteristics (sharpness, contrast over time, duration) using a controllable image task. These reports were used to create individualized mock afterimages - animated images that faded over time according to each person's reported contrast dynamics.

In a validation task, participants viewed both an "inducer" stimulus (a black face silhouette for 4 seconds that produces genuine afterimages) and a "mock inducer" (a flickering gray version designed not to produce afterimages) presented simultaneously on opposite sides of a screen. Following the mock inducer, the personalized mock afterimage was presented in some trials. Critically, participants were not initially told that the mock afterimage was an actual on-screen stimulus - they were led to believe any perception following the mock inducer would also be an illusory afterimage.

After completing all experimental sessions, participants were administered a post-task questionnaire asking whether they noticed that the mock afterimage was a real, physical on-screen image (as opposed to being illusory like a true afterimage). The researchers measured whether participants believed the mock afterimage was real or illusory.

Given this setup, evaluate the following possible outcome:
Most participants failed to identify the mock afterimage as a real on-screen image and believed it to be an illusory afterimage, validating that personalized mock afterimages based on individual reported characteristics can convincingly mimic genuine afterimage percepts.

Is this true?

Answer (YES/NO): YES